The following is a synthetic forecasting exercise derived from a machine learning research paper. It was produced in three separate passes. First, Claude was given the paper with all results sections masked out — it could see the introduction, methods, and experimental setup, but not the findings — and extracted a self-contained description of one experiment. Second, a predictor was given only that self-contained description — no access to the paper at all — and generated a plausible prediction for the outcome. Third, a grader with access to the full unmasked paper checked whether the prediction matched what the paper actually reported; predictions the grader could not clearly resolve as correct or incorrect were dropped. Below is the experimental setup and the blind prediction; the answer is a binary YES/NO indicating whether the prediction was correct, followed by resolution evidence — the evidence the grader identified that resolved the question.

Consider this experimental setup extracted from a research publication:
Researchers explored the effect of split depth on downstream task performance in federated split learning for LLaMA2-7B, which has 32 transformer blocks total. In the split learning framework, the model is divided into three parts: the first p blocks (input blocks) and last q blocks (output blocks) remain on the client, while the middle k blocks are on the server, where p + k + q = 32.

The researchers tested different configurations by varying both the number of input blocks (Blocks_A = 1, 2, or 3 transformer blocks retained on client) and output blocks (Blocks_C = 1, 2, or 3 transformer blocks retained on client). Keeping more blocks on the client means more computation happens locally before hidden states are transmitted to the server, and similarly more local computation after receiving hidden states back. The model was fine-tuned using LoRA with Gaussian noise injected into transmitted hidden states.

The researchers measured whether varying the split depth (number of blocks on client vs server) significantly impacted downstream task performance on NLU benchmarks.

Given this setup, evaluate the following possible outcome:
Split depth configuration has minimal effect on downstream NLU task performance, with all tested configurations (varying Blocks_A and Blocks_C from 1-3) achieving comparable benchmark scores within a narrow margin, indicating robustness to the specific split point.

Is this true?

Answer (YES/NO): YES